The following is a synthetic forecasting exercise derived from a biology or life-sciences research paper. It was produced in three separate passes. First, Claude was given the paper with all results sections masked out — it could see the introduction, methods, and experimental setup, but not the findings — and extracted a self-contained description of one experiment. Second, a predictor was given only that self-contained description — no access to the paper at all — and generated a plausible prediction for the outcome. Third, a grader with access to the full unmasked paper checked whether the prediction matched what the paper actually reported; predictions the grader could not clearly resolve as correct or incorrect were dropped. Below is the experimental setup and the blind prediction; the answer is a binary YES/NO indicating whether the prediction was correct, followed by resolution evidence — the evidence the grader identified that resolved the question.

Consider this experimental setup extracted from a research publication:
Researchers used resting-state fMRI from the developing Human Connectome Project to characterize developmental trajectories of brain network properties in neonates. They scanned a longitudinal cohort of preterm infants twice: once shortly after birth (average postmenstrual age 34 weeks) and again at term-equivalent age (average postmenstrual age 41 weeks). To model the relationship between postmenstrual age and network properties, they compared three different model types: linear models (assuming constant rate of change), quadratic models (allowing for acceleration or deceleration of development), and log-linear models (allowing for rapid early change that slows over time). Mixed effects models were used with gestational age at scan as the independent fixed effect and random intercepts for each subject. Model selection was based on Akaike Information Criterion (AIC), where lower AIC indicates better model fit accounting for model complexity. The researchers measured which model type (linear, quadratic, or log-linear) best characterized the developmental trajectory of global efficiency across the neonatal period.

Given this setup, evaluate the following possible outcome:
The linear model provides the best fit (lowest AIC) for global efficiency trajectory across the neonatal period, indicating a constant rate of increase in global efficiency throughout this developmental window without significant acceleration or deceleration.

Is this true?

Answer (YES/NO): NO